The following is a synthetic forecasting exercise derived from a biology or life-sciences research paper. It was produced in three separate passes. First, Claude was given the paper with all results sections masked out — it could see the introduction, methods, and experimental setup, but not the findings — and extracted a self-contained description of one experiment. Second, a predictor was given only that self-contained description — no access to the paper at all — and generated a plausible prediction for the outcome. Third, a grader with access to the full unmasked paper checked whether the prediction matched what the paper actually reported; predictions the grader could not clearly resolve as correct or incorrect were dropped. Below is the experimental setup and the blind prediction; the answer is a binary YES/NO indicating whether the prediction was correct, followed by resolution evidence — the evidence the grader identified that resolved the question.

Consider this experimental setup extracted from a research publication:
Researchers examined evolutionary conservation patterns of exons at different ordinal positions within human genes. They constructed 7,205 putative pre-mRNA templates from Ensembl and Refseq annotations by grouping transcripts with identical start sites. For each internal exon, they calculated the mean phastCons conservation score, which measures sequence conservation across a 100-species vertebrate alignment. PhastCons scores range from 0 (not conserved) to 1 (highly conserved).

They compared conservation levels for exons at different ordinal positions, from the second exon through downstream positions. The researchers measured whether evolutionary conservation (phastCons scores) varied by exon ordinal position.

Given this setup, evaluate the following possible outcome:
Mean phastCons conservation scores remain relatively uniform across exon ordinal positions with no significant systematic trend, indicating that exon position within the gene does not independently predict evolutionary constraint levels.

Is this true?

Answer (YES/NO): NO